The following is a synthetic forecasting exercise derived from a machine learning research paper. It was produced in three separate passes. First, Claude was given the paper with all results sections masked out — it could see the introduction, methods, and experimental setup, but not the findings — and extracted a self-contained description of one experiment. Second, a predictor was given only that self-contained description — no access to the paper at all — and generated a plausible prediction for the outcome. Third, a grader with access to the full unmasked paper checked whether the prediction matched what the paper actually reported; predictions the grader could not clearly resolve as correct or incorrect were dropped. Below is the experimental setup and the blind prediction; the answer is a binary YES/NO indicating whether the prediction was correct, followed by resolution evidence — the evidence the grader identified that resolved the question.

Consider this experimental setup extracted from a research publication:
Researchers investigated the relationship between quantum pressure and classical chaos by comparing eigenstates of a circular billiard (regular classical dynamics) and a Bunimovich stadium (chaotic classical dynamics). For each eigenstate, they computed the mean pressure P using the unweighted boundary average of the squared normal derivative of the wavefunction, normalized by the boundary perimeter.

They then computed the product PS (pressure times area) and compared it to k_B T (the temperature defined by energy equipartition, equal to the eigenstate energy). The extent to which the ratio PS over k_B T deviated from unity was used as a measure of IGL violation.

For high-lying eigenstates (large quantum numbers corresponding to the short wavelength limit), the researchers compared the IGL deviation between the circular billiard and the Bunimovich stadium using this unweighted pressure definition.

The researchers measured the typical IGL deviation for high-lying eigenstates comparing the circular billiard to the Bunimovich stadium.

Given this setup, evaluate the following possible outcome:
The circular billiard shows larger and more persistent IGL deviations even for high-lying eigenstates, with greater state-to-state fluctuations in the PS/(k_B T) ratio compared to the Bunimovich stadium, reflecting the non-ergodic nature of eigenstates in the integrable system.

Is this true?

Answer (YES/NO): NO